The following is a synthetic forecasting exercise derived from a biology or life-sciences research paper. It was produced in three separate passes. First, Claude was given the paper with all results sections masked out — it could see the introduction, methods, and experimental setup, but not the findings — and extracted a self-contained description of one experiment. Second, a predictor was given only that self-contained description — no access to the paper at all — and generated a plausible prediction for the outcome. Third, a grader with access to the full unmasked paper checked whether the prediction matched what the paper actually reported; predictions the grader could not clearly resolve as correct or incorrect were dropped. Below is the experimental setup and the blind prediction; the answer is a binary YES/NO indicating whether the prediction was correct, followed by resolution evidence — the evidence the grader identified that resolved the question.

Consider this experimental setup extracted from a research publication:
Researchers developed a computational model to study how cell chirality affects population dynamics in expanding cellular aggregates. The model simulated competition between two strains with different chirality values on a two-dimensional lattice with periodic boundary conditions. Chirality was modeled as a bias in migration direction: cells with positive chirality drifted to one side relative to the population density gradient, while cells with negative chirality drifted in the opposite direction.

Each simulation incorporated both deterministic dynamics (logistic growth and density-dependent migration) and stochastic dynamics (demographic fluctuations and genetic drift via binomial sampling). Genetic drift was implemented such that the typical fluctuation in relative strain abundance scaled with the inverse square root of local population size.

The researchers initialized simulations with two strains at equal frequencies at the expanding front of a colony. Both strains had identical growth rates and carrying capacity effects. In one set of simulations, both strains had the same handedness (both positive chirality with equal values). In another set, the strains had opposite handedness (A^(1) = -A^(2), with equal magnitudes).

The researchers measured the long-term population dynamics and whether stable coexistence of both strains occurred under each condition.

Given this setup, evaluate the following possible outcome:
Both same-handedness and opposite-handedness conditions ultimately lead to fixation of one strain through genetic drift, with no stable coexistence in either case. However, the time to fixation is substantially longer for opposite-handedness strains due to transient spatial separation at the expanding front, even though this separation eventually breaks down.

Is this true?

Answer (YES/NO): NO